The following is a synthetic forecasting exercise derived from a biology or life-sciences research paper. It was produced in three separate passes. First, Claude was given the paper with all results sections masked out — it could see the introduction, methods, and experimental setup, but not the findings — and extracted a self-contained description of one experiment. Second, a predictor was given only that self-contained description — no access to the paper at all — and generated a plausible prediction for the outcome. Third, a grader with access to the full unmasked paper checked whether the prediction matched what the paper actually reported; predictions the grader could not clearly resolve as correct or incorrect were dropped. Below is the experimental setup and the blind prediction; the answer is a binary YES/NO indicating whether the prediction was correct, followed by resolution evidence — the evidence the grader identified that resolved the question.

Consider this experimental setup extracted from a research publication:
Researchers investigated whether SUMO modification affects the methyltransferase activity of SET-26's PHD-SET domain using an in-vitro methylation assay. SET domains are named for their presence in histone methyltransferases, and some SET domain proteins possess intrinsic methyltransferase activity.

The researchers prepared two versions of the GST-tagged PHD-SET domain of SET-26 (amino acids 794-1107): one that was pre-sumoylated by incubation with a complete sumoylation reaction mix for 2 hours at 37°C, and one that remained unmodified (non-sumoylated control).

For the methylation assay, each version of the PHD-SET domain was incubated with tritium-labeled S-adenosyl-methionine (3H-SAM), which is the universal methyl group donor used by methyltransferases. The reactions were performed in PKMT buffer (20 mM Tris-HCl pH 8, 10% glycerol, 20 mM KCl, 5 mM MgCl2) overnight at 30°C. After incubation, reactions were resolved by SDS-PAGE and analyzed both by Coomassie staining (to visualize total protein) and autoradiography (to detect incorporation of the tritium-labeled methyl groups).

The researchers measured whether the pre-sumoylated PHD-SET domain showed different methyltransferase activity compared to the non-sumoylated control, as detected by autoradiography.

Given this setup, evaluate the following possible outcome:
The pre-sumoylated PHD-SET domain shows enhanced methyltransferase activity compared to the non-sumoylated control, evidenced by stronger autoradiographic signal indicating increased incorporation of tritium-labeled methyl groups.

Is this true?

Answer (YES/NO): NO